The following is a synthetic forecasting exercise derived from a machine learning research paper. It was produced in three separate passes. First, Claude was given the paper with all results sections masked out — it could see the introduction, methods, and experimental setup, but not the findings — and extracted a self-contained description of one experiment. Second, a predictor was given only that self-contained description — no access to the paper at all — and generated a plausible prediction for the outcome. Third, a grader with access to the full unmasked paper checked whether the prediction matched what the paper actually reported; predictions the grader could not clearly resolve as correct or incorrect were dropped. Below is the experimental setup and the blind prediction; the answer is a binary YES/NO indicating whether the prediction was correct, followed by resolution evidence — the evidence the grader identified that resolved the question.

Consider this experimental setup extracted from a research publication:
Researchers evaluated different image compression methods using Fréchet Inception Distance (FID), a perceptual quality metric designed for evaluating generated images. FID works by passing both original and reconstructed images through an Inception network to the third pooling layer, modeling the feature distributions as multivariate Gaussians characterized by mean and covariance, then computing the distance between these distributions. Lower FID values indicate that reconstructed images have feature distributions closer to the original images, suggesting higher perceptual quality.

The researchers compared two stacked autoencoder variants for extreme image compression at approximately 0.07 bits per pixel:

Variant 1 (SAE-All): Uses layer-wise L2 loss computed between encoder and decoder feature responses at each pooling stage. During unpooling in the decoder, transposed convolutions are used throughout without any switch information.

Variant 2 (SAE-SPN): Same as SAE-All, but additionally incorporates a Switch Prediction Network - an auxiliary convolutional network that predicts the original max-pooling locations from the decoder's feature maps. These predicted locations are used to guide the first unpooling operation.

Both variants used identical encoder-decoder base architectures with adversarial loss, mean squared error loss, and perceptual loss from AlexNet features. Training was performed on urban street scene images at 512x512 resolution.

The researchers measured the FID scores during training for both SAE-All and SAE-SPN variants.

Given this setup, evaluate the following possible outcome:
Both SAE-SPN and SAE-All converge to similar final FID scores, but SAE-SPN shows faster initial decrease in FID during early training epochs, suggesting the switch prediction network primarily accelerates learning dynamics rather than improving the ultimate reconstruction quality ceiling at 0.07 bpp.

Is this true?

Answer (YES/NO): NO